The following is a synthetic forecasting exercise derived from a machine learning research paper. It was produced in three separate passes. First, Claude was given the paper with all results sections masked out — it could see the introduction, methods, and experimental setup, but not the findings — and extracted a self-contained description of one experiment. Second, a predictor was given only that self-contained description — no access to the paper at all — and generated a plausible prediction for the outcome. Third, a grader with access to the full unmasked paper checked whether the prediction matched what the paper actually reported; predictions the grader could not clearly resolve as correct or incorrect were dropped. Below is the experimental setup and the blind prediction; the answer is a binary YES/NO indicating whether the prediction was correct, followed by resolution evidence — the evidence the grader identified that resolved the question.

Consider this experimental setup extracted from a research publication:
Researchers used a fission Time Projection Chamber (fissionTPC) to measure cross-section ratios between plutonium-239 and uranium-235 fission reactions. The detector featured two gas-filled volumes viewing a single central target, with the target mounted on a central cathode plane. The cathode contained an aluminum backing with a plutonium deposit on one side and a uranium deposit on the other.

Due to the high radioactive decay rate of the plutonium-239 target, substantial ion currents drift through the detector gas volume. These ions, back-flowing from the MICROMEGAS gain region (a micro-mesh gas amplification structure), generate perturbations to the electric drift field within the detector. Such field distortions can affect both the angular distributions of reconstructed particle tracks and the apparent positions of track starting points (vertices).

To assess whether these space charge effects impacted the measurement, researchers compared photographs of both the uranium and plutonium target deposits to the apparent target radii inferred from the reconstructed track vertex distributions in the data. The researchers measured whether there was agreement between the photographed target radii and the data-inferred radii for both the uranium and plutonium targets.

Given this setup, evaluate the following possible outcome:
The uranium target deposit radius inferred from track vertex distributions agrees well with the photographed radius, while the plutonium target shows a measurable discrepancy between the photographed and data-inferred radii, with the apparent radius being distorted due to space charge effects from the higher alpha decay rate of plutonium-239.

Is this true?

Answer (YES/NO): YES